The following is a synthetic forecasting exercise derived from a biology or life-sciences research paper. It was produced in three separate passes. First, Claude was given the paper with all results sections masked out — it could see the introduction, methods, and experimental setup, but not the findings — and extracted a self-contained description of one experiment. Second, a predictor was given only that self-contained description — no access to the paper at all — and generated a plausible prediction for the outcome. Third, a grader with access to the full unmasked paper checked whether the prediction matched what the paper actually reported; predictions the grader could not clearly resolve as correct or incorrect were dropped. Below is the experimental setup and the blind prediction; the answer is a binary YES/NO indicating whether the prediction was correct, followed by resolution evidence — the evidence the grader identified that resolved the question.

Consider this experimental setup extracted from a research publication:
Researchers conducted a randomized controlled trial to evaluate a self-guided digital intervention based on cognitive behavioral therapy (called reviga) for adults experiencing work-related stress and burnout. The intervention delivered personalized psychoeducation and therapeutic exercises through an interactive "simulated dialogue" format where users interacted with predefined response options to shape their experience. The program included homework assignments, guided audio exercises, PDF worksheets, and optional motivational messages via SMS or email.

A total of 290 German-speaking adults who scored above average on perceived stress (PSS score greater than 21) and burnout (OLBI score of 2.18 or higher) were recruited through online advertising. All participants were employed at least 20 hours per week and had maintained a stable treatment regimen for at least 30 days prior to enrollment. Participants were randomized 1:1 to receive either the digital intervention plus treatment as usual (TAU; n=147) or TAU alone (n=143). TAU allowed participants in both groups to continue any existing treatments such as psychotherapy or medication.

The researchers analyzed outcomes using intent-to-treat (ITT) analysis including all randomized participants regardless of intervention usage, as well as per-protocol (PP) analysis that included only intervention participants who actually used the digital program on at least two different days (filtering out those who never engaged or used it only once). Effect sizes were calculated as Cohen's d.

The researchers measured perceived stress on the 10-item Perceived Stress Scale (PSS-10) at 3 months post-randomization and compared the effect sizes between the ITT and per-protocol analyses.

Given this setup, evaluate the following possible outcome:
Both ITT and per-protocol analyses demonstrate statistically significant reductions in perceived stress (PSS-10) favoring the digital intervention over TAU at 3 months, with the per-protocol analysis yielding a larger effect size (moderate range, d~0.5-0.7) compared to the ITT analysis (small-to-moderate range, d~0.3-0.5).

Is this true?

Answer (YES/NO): NO